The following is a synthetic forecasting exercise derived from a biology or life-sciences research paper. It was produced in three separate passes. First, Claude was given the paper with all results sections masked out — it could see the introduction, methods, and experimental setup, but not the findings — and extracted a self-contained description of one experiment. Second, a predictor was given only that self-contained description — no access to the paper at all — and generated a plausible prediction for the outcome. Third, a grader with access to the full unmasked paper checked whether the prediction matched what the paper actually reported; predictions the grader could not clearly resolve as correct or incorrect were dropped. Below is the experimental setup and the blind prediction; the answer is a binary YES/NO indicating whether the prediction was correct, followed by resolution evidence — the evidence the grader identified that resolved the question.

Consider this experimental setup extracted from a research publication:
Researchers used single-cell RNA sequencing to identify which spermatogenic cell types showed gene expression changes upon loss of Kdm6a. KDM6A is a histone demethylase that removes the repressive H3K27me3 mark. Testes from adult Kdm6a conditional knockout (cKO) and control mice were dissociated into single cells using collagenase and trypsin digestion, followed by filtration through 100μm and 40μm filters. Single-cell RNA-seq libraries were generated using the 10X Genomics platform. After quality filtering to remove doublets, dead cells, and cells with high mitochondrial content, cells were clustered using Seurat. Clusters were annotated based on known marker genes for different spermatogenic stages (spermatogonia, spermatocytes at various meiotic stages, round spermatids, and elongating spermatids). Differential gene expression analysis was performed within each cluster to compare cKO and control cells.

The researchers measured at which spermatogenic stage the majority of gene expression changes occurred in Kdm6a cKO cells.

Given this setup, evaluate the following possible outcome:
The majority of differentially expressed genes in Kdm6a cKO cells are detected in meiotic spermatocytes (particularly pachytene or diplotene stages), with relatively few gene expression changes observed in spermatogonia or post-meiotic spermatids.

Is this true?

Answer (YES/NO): NO